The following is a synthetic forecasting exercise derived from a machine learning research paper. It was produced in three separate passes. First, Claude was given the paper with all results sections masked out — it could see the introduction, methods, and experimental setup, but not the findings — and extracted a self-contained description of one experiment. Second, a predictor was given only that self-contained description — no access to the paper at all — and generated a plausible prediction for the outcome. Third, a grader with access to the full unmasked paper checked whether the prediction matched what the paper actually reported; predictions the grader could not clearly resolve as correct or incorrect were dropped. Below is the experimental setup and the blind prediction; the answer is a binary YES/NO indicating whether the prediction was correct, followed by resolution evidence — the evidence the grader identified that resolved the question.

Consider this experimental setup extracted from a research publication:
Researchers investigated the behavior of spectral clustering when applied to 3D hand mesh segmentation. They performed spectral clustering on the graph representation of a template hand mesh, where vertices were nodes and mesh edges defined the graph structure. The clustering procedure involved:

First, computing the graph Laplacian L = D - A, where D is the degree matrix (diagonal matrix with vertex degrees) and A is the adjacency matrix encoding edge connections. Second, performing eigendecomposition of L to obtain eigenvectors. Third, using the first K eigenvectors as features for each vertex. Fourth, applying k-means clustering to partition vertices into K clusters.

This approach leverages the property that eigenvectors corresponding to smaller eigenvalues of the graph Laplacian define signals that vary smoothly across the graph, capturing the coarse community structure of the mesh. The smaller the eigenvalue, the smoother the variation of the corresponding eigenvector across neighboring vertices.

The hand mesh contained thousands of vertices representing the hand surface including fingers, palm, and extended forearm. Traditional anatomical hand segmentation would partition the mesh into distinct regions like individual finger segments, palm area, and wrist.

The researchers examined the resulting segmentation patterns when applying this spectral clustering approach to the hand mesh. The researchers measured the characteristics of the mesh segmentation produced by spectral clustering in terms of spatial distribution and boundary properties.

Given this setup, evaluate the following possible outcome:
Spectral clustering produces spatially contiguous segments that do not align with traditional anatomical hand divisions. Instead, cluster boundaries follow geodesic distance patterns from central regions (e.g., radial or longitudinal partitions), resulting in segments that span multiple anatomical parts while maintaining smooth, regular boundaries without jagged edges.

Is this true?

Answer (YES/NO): NO